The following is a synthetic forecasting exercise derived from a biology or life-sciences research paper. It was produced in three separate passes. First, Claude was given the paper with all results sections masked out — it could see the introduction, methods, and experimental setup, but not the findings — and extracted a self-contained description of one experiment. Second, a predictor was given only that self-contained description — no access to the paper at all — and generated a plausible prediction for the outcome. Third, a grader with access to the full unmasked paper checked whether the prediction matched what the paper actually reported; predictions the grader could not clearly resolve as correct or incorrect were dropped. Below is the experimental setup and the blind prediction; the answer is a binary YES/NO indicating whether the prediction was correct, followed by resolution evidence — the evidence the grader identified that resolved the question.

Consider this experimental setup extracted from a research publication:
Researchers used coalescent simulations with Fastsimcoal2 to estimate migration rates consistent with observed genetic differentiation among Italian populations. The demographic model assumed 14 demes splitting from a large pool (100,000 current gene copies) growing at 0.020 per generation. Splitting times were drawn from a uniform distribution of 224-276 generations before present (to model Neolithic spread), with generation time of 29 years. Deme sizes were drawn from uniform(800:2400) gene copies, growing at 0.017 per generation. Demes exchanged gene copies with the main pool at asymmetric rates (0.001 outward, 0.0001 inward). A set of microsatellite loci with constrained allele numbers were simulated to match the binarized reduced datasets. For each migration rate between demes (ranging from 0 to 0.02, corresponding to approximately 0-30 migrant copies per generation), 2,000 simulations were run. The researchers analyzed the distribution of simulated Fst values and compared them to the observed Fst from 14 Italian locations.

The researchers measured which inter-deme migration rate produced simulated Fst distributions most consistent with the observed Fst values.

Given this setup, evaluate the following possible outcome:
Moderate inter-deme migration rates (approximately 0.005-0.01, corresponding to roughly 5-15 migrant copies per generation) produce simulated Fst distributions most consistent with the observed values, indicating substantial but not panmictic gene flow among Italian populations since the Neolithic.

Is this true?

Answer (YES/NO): YES